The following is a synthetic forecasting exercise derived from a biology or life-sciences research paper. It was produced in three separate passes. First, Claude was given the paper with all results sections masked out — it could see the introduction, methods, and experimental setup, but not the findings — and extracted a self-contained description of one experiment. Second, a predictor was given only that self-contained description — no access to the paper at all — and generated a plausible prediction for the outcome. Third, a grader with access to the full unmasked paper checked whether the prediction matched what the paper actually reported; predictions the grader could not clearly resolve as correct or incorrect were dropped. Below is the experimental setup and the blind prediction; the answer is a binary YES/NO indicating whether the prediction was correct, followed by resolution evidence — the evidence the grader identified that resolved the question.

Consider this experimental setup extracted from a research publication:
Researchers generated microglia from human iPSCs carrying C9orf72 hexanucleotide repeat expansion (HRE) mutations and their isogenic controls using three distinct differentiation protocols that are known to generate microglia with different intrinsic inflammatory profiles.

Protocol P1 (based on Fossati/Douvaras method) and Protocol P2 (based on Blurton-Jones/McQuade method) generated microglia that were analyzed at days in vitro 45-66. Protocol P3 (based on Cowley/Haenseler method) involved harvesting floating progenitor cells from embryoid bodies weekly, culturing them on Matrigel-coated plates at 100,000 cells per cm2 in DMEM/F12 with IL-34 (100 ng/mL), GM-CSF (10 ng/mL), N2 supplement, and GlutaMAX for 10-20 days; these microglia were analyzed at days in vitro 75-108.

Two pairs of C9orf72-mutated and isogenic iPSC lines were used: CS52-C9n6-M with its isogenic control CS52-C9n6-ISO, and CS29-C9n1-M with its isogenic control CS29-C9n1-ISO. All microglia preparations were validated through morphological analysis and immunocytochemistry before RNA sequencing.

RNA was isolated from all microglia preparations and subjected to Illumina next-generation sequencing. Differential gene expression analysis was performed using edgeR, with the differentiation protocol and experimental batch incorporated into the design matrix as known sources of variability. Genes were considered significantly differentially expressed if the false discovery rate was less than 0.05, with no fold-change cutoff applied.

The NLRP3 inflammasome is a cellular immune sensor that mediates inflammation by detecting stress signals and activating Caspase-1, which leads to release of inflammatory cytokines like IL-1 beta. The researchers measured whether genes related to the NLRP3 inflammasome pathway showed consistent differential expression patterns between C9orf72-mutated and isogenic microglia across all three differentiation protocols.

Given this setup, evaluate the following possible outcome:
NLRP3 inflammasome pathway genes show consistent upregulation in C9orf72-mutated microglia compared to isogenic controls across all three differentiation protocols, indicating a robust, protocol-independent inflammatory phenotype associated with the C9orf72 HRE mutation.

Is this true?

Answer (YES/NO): YES